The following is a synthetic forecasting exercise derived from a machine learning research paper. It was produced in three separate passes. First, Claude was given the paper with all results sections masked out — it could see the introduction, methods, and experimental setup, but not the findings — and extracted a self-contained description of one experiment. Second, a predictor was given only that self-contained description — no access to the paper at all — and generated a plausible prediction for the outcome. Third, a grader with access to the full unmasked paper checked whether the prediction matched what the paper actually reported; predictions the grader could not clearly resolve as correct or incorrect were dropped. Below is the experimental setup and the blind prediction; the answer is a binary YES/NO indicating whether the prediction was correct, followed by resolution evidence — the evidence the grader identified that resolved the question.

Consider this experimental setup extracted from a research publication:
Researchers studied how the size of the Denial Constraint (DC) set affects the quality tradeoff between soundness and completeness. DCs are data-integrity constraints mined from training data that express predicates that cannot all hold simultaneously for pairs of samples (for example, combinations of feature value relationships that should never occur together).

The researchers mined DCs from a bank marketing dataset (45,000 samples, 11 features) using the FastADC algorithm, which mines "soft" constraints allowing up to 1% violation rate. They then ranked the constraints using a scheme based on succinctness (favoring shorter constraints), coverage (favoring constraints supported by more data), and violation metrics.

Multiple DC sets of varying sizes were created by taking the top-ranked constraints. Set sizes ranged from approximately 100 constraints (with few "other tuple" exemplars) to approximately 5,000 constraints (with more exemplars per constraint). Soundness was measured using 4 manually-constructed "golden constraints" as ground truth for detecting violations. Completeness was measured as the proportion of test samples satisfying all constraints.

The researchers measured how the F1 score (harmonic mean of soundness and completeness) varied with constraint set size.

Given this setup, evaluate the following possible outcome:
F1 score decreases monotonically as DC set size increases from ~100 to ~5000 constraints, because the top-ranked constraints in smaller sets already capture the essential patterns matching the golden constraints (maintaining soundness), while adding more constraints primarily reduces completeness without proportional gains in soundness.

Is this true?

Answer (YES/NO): NO